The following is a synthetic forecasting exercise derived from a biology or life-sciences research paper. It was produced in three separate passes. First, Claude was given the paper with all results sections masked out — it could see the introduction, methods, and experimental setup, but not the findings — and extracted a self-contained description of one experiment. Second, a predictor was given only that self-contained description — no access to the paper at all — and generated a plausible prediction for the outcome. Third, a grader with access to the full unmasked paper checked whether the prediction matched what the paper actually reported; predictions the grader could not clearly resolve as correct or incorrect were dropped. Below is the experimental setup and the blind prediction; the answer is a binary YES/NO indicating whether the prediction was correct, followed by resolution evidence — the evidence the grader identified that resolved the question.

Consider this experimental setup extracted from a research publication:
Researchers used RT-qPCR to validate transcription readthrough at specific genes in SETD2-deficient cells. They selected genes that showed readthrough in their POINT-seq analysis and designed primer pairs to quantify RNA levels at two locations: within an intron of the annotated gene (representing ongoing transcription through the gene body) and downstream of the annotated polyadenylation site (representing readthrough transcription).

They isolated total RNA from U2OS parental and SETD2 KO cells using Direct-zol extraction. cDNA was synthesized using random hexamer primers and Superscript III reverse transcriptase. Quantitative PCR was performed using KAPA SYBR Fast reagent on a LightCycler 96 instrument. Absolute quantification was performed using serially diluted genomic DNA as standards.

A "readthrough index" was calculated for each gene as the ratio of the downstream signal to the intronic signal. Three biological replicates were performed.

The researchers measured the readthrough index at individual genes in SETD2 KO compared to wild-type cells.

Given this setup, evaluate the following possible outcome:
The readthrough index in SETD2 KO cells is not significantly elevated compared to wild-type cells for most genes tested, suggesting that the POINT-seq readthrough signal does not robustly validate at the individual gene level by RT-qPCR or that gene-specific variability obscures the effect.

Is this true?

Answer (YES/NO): NO